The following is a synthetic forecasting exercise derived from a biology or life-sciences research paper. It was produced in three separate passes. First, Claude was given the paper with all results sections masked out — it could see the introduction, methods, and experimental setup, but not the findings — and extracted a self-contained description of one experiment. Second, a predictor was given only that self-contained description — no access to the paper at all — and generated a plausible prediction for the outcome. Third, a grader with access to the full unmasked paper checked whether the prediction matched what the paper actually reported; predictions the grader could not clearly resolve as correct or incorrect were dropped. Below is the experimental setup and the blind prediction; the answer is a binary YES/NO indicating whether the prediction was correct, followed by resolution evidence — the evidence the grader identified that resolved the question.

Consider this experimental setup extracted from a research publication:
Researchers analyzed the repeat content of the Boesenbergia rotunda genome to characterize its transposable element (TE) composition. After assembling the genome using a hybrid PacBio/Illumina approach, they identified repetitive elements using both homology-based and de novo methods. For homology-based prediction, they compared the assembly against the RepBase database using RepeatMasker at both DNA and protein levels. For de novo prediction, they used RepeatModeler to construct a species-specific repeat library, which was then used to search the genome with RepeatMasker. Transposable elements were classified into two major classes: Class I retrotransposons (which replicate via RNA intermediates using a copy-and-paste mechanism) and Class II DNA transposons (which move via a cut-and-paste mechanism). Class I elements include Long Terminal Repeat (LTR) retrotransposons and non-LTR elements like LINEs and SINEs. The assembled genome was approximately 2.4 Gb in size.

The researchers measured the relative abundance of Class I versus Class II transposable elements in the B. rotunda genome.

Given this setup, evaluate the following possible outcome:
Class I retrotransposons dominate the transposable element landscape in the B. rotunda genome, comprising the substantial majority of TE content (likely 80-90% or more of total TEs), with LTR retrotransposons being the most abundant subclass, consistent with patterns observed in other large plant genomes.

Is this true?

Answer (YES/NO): YES